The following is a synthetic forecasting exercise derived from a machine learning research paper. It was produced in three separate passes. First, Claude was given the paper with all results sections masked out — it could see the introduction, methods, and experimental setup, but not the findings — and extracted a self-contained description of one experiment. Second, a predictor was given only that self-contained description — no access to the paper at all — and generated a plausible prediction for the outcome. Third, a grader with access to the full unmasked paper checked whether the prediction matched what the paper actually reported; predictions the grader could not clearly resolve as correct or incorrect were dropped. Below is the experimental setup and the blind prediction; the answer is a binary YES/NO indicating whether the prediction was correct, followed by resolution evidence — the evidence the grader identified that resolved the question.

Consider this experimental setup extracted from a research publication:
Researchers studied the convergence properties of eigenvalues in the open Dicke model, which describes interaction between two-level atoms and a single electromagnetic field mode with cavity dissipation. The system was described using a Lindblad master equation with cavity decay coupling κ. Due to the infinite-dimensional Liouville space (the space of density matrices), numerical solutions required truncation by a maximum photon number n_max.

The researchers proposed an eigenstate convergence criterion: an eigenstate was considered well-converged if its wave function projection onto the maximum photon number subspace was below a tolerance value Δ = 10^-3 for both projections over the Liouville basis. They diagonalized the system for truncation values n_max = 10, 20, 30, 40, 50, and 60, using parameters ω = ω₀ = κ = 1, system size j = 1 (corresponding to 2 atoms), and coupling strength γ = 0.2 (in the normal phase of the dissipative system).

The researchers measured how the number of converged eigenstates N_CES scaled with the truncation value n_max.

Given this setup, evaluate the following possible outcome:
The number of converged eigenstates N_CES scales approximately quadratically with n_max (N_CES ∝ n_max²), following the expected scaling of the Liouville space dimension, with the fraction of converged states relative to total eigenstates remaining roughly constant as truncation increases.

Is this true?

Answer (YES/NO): YES